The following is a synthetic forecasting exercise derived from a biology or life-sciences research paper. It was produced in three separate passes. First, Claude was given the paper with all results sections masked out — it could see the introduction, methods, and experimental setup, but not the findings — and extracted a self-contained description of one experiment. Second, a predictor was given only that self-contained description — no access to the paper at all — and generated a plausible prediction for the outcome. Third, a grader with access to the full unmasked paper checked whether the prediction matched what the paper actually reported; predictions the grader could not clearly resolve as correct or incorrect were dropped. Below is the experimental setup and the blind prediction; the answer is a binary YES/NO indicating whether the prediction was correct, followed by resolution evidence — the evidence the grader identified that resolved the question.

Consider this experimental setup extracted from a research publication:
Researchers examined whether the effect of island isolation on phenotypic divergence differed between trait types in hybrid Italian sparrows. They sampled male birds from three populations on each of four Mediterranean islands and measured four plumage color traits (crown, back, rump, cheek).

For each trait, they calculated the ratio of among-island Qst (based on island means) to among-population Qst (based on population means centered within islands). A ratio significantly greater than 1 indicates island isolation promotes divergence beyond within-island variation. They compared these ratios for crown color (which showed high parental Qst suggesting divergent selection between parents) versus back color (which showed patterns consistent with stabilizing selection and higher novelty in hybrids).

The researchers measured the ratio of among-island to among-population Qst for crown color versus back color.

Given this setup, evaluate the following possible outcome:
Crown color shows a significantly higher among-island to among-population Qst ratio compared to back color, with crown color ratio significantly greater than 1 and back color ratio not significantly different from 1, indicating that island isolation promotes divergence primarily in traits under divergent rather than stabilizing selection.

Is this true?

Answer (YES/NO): NO